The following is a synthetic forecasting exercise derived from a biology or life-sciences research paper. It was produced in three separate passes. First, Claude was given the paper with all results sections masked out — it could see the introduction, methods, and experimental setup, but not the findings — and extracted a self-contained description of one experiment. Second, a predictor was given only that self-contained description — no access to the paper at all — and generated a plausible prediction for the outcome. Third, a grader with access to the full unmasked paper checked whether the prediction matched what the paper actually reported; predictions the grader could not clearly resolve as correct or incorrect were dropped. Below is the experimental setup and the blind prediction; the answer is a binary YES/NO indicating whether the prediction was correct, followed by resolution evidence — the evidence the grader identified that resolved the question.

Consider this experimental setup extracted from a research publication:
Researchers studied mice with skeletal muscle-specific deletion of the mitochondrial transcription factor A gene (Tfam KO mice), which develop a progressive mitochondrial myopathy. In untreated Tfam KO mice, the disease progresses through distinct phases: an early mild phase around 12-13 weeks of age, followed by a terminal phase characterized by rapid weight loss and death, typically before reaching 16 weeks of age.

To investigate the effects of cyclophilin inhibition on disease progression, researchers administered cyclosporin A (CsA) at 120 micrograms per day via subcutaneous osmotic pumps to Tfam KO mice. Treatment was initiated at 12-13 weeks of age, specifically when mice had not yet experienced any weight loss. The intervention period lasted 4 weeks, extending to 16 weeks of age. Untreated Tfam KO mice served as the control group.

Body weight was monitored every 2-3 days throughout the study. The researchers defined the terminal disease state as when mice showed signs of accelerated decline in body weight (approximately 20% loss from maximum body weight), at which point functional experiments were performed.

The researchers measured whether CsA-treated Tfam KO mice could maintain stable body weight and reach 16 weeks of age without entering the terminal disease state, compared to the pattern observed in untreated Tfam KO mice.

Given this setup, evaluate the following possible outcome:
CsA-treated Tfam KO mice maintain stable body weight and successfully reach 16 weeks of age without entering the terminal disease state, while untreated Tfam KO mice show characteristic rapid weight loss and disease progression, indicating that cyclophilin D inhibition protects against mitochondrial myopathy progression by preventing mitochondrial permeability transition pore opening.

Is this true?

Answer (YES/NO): NO